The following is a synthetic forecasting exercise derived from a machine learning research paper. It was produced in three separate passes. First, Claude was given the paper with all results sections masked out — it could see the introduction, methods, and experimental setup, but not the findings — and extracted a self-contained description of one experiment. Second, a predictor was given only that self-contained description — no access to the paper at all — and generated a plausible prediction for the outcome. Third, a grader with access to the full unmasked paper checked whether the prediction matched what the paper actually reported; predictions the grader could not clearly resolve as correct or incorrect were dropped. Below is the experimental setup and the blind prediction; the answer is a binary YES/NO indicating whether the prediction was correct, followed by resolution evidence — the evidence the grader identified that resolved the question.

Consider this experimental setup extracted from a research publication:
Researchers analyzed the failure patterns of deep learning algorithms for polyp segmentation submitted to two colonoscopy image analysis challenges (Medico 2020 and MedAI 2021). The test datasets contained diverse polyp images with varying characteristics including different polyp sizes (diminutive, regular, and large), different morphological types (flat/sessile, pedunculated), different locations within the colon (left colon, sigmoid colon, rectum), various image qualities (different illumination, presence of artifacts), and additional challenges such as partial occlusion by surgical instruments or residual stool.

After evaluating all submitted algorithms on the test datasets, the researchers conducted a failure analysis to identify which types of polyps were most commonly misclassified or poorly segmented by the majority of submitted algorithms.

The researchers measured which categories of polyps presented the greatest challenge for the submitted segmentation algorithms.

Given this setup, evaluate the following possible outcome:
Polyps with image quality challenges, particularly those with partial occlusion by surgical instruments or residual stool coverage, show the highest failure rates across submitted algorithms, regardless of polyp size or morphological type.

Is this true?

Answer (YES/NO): NO